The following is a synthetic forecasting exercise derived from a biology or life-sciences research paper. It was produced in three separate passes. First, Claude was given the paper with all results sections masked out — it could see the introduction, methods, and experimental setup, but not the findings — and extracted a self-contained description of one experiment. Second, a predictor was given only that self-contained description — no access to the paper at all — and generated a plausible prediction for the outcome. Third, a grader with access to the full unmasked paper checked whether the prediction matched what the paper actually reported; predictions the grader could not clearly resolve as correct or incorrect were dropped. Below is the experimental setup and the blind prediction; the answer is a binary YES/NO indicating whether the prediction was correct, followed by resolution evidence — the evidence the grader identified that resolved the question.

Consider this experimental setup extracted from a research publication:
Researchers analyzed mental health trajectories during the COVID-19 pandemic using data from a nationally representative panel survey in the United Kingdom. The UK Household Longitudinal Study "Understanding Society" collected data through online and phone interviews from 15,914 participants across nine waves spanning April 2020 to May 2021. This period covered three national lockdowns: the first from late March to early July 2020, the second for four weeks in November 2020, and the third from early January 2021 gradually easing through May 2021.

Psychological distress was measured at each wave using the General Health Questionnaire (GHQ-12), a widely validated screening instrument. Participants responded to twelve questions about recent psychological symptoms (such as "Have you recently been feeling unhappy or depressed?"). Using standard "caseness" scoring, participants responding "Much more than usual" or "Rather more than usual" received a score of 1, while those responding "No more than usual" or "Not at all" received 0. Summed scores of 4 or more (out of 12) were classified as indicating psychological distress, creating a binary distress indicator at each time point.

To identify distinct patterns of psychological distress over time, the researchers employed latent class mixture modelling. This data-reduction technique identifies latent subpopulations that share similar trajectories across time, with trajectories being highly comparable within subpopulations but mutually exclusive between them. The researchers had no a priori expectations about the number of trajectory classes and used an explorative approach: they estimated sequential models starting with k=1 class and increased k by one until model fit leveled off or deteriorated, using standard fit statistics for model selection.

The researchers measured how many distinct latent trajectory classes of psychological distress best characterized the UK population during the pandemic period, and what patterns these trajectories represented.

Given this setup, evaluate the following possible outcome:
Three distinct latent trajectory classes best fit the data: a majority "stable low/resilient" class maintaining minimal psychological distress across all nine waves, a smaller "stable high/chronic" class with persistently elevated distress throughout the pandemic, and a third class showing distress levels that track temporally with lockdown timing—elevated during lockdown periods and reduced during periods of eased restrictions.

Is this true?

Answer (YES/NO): NO